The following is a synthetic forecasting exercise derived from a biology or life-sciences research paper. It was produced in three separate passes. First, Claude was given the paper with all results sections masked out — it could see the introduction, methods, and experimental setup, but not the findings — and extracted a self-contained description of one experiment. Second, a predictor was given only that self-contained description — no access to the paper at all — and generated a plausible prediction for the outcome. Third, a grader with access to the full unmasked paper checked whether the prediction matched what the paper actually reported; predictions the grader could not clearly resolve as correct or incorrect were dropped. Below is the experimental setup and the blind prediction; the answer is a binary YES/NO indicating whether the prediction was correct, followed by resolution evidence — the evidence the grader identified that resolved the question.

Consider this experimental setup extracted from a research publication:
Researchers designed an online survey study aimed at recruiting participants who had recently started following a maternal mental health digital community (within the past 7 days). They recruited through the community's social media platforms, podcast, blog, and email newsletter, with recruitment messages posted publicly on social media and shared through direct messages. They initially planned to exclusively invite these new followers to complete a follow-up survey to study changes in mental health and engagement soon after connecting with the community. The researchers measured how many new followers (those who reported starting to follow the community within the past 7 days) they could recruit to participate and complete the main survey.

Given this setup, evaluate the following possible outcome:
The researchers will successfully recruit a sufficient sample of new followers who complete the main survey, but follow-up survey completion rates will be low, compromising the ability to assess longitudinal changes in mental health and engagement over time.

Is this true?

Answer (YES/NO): NO